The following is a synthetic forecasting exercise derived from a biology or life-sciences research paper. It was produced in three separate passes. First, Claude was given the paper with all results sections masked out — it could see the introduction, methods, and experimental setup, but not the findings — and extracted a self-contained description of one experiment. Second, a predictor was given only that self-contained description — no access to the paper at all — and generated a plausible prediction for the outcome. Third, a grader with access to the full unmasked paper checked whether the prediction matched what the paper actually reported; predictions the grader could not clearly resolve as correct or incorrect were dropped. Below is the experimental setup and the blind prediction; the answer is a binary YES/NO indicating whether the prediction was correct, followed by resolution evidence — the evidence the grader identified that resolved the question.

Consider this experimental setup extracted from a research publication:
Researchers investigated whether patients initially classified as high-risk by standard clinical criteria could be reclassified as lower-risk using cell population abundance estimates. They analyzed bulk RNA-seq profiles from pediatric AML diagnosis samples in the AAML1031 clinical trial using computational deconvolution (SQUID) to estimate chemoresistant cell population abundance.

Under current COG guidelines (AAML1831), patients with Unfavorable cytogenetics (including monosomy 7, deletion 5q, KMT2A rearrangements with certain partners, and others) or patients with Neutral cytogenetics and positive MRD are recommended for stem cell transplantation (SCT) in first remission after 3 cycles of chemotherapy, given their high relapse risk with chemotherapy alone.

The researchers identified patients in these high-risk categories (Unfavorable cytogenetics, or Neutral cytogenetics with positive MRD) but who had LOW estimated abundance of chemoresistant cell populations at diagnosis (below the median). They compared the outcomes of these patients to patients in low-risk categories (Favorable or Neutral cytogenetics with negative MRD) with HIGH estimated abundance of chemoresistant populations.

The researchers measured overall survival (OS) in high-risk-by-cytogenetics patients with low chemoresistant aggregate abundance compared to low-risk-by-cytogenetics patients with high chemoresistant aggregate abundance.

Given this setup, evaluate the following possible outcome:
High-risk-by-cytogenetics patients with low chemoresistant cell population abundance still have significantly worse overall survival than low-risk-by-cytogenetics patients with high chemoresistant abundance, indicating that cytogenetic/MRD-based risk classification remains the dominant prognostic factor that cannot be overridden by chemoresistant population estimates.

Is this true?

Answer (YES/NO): NO